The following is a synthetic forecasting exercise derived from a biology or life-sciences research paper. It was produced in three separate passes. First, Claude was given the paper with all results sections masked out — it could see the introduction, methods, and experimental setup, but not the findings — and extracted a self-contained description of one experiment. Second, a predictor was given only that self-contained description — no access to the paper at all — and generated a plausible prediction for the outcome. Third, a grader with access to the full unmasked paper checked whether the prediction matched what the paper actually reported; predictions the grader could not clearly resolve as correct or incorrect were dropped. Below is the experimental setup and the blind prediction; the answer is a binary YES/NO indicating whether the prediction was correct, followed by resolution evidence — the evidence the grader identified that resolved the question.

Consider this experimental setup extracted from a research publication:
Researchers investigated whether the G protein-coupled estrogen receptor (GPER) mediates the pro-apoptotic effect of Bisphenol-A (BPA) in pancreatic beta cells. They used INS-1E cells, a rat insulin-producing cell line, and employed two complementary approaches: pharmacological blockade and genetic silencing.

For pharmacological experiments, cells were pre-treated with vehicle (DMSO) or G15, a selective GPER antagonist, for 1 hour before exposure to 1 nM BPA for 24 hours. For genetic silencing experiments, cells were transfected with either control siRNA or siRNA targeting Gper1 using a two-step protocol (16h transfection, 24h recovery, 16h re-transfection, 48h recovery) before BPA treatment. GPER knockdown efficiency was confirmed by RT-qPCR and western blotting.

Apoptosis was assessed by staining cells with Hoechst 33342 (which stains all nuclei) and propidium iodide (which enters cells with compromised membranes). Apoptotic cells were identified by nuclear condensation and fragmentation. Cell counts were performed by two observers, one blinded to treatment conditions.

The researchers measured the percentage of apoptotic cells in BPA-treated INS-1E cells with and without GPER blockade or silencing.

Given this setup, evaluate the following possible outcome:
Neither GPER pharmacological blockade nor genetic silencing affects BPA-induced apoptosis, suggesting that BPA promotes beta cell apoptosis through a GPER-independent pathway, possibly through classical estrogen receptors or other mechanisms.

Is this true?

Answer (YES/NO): NO